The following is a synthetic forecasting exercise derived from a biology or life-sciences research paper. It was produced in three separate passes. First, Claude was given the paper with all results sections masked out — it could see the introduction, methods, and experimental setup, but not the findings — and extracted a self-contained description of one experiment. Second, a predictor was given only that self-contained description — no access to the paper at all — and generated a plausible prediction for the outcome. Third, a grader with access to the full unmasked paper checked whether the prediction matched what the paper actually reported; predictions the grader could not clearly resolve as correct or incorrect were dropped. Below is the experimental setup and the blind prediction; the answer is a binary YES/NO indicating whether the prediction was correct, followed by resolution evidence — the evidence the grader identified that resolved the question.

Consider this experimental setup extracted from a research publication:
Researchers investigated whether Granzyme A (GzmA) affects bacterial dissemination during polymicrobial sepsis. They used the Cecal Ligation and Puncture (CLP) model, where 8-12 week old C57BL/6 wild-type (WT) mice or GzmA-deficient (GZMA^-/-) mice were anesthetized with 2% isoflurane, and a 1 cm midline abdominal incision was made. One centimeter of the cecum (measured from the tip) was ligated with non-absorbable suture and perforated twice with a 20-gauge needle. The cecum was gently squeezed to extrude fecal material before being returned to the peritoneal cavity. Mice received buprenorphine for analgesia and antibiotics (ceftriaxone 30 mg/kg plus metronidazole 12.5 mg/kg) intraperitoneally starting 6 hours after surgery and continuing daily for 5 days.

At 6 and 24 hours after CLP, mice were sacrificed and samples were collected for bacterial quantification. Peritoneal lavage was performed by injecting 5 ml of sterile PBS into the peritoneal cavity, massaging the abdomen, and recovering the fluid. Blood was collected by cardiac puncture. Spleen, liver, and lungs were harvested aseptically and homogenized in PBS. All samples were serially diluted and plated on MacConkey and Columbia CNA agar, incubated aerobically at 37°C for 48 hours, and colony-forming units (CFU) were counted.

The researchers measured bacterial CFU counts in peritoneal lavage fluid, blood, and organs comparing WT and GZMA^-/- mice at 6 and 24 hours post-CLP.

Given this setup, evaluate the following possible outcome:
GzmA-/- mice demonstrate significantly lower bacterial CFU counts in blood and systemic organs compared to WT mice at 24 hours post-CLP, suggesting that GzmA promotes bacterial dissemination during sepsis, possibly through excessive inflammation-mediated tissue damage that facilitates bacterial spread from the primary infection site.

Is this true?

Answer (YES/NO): NO